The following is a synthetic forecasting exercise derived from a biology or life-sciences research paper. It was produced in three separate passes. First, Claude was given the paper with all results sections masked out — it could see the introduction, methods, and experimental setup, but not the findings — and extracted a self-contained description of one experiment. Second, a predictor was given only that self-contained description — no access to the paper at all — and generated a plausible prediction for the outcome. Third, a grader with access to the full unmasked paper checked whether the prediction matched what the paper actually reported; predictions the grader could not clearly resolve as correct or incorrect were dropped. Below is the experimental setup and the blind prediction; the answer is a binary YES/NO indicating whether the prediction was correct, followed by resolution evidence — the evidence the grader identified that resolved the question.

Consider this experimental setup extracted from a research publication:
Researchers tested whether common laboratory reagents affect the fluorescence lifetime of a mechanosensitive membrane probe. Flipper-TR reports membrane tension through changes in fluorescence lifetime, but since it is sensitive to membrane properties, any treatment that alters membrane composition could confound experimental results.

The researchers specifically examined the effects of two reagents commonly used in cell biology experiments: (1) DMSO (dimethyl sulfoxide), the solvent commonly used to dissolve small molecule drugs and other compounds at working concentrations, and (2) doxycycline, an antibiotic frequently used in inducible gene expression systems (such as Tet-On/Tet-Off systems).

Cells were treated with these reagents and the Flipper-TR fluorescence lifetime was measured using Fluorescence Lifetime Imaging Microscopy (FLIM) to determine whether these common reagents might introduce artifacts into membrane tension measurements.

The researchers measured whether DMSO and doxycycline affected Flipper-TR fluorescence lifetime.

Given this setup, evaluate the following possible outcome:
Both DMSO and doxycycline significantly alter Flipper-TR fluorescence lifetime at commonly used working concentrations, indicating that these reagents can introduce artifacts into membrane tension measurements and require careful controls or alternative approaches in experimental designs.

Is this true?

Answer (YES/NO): YES